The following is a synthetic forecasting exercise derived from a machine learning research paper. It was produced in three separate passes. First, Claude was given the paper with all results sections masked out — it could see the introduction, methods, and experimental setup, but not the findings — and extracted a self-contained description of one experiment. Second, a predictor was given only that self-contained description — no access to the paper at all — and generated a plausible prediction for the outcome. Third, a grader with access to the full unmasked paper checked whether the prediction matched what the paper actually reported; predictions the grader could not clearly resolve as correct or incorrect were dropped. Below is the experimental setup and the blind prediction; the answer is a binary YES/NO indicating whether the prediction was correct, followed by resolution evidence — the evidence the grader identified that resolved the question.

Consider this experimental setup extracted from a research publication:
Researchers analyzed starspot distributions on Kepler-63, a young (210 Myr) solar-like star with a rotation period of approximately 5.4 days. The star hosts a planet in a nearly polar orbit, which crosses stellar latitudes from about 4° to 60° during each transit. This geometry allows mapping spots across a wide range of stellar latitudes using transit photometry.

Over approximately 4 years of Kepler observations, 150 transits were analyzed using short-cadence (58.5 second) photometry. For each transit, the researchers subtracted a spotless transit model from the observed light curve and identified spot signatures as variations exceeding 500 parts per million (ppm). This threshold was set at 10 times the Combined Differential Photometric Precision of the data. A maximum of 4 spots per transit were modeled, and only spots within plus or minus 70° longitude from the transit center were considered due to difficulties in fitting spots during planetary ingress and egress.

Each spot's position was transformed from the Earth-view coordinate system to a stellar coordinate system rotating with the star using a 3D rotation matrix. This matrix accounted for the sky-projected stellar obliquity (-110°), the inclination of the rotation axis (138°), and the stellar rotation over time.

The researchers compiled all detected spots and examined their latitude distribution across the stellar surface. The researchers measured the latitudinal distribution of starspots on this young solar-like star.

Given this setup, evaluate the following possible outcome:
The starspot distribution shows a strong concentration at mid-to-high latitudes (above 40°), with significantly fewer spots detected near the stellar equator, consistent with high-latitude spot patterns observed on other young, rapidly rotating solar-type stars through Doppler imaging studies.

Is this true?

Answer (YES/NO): NO